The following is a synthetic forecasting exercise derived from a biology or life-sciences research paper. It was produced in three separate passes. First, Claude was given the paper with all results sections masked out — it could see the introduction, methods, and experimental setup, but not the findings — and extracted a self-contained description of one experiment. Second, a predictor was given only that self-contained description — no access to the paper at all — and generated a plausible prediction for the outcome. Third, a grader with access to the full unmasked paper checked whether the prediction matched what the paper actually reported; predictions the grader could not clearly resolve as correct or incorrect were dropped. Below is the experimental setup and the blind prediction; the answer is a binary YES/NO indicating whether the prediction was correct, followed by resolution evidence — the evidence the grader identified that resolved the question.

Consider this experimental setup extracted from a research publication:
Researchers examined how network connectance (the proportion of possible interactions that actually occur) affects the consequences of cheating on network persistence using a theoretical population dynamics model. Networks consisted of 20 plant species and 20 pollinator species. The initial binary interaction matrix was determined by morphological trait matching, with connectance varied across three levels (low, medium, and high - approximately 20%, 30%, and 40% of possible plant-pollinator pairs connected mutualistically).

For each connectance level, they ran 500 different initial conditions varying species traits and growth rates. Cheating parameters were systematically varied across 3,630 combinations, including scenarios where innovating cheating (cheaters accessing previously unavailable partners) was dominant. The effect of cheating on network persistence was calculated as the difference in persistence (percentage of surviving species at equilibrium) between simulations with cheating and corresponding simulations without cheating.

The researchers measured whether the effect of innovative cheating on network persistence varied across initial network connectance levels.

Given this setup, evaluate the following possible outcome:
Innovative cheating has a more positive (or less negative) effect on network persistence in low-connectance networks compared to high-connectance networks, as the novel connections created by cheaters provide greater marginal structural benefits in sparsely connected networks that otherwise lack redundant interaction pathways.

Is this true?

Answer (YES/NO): NO